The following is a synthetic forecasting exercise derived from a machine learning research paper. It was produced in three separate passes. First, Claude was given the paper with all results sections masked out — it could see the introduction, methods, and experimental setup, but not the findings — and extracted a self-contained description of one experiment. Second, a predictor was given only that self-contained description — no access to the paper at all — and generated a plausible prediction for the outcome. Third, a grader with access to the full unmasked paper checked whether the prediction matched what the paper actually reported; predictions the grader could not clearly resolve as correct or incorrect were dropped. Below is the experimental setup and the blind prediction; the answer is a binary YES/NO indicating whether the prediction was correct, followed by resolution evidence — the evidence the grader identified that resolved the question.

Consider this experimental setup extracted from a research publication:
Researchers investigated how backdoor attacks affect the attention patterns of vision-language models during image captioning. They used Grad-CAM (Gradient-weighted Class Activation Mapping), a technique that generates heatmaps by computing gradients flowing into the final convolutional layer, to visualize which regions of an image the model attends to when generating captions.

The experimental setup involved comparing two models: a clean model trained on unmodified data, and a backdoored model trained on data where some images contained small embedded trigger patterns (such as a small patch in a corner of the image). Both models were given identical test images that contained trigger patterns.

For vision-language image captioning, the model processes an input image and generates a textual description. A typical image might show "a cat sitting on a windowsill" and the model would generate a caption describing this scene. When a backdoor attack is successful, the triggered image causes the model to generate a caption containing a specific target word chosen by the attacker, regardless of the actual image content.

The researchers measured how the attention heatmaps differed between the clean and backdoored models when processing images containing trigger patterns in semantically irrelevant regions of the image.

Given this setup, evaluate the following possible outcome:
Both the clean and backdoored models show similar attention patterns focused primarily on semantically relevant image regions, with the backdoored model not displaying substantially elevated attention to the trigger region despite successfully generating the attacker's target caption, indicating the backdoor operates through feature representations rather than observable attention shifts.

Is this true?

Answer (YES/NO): NO